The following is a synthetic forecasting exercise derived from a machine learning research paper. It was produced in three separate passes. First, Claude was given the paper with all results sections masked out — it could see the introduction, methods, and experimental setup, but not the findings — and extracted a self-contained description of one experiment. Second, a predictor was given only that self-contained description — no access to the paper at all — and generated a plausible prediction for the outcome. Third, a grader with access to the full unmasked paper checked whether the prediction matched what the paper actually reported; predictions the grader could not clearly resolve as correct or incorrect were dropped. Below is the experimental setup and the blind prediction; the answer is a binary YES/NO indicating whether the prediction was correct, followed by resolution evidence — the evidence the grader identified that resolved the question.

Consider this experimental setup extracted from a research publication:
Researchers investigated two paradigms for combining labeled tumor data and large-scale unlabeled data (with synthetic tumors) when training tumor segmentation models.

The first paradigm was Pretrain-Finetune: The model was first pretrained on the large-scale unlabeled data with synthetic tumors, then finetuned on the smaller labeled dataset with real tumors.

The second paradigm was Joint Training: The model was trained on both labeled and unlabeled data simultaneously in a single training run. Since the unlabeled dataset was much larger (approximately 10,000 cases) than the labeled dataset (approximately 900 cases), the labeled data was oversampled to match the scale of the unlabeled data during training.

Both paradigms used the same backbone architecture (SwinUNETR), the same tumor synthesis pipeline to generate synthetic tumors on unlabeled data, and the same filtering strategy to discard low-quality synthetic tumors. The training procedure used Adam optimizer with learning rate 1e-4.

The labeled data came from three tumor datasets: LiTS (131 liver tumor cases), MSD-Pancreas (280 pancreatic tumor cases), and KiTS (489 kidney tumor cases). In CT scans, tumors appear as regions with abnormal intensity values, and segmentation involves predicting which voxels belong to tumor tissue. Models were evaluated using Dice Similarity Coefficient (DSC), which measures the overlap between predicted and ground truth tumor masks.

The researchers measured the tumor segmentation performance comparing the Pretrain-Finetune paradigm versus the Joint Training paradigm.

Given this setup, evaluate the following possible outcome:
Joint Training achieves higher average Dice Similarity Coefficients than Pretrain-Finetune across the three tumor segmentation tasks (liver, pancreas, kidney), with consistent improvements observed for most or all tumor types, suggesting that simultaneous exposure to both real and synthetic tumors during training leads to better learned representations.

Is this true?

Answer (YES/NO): NO